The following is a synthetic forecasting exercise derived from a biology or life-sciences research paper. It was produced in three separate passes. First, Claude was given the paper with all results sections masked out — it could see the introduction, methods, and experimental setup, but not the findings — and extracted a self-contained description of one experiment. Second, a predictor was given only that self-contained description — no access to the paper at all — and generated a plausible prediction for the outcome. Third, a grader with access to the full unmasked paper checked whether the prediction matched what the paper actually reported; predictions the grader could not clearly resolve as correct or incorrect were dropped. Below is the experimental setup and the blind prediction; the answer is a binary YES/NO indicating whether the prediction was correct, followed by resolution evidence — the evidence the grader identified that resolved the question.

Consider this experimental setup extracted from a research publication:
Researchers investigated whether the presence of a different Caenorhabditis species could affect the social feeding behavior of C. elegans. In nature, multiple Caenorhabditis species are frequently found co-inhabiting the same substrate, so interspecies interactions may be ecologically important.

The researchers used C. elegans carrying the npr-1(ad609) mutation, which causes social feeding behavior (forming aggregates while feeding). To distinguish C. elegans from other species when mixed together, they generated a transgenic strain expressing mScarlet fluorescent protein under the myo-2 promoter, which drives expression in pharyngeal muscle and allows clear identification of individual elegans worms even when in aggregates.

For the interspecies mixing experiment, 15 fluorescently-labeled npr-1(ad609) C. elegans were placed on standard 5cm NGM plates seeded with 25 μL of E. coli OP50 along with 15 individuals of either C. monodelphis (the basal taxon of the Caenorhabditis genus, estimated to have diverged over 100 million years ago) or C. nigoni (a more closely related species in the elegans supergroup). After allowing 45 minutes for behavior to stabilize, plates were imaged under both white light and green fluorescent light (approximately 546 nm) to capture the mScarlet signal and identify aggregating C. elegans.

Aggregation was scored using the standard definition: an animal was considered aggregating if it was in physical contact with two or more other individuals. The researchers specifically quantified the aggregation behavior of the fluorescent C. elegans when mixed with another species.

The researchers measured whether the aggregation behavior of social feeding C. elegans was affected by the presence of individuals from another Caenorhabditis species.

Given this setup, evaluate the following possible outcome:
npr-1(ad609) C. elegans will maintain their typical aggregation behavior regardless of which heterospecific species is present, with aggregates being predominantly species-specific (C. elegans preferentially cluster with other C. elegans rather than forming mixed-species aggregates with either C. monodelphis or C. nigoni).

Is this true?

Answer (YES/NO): NO